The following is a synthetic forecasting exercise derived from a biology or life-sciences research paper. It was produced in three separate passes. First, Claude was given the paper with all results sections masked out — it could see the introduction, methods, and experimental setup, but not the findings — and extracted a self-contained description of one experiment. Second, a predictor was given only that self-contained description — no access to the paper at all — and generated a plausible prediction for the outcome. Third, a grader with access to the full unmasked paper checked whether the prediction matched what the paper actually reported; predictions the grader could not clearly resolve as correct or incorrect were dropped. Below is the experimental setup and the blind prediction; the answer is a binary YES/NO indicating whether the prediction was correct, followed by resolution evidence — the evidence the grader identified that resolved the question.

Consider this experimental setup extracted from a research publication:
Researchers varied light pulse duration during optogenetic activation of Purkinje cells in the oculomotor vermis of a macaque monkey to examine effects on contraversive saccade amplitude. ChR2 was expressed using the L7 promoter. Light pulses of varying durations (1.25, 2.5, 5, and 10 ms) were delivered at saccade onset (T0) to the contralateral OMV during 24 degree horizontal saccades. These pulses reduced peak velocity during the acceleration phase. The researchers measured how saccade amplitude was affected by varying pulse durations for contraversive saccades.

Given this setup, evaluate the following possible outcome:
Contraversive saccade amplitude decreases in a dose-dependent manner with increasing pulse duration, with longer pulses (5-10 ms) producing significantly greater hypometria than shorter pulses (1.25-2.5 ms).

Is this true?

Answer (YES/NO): NO